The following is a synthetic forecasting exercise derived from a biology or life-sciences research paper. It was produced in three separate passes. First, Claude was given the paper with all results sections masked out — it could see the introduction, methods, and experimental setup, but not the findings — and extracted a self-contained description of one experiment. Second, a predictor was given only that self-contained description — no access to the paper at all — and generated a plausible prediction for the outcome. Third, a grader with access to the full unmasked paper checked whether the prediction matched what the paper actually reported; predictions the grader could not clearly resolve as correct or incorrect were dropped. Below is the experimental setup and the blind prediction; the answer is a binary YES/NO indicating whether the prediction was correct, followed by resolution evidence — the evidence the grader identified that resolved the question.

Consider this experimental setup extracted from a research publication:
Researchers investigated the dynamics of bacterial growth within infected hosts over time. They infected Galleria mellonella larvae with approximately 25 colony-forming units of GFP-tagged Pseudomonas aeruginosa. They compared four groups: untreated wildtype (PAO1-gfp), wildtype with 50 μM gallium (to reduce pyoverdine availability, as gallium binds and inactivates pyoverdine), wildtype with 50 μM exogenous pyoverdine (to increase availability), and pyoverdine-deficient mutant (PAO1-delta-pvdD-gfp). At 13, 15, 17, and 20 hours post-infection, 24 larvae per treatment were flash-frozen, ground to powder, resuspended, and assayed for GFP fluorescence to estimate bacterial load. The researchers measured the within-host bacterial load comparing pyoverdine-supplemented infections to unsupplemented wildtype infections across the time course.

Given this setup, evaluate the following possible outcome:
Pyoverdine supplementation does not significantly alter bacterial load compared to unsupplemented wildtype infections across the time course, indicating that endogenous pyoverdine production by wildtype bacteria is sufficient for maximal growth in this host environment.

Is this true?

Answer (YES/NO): NO